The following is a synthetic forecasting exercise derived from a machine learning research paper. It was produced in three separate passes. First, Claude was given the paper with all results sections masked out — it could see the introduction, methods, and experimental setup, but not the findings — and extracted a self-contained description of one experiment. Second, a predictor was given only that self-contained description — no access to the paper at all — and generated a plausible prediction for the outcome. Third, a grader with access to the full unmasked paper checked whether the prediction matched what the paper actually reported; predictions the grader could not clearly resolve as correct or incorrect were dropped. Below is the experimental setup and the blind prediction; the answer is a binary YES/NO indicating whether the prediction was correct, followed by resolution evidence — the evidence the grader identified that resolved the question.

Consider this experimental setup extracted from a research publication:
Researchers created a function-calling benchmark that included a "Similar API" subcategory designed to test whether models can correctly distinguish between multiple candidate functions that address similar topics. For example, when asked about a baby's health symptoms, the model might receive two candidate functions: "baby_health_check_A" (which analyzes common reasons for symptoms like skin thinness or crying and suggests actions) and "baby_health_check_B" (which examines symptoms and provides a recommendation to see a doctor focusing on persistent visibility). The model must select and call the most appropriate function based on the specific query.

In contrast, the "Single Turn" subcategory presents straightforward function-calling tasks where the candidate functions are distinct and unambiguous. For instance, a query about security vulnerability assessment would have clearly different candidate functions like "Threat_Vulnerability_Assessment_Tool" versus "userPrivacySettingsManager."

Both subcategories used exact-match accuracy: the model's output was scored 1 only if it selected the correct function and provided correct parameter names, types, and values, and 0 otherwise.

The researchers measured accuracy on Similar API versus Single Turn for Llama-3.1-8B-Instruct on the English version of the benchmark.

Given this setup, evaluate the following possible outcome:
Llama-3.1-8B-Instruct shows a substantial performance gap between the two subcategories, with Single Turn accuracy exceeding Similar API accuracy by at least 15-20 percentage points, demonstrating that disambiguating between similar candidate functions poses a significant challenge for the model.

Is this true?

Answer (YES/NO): NO